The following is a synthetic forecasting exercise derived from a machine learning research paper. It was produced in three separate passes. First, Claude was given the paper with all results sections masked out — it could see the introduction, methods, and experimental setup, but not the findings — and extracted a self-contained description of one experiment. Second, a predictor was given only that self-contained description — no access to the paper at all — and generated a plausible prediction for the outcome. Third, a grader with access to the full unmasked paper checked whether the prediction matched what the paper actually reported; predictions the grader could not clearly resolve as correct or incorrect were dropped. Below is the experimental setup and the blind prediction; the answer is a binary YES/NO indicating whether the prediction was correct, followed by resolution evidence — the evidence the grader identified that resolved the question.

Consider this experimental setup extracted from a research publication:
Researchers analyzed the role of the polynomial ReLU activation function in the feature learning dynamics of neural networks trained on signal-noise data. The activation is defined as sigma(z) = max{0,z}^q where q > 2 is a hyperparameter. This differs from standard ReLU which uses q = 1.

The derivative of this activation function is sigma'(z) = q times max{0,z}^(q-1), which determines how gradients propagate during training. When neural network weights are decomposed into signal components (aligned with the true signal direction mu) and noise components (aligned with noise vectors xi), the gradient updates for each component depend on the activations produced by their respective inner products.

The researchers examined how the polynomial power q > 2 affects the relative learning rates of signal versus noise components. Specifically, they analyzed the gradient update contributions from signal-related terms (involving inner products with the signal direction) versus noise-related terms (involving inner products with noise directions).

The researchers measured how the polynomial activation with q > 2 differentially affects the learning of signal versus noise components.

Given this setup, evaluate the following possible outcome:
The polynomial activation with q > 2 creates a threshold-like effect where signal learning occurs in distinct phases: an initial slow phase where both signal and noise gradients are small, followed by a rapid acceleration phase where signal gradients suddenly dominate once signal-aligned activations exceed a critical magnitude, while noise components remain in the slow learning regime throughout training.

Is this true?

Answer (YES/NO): NO